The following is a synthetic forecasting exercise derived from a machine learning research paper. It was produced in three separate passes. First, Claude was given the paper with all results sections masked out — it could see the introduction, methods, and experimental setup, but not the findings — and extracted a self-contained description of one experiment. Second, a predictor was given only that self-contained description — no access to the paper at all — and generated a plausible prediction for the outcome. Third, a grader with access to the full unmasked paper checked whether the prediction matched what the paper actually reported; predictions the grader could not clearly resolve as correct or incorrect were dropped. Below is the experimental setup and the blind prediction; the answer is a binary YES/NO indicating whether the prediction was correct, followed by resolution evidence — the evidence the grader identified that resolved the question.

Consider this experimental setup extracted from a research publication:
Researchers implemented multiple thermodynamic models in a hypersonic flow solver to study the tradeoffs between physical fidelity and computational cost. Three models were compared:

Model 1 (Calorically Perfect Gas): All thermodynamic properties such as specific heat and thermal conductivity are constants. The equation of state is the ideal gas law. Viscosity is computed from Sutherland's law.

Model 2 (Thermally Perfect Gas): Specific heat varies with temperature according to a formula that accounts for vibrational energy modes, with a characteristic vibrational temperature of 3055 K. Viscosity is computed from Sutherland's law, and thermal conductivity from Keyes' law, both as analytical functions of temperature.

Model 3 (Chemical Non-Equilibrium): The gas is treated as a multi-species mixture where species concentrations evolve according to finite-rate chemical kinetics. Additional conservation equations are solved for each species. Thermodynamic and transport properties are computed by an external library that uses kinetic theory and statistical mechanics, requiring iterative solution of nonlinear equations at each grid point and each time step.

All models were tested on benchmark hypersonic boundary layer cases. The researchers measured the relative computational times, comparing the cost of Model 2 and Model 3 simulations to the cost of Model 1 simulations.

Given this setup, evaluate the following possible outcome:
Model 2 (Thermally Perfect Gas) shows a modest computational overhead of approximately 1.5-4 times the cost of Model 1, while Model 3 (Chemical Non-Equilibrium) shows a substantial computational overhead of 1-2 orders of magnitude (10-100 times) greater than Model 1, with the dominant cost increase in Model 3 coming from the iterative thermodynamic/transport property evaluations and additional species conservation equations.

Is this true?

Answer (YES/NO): YES